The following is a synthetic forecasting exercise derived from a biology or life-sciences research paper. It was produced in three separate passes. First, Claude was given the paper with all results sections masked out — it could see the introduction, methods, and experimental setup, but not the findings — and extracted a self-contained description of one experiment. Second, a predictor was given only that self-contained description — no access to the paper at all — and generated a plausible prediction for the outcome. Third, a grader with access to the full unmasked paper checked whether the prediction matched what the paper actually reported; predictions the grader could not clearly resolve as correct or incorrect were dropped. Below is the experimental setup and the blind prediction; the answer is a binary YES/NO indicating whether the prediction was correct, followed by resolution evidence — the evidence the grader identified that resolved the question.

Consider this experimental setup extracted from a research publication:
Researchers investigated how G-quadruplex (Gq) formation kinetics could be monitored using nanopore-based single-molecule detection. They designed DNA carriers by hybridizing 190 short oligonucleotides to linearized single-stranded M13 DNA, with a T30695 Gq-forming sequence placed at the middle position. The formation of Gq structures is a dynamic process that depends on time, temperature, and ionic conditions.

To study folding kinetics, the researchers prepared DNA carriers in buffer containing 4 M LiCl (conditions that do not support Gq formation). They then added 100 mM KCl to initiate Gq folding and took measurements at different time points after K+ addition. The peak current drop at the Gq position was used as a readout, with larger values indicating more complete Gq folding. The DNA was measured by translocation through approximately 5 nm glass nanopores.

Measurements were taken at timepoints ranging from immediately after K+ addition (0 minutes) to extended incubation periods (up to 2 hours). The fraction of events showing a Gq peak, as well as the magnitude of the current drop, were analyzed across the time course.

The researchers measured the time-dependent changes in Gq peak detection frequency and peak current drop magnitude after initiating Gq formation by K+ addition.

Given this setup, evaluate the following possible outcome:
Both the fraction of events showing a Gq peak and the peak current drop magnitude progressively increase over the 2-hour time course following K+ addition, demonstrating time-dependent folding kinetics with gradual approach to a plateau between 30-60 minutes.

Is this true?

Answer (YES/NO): NO